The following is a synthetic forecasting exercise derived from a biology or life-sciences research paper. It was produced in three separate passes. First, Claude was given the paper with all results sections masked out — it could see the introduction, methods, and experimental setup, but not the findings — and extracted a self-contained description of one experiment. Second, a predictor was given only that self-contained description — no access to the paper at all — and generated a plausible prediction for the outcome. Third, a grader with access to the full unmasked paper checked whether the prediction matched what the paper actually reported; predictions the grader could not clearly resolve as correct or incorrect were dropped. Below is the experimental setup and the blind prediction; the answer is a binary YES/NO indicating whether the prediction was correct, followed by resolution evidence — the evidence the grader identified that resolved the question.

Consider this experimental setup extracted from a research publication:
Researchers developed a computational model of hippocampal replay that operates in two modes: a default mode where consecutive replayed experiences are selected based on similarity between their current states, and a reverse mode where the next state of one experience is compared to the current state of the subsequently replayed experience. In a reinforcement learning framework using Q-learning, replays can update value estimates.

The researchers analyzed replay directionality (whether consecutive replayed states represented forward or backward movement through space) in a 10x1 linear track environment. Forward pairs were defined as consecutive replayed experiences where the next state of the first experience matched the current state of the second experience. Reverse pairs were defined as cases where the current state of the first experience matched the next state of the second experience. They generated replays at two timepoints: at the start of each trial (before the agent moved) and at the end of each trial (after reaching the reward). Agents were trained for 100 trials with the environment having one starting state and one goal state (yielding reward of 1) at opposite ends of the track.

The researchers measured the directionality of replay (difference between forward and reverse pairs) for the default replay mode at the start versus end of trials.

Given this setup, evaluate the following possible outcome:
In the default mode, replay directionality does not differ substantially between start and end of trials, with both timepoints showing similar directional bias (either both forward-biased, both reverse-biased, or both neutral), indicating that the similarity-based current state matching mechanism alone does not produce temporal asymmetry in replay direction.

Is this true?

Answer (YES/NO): NO